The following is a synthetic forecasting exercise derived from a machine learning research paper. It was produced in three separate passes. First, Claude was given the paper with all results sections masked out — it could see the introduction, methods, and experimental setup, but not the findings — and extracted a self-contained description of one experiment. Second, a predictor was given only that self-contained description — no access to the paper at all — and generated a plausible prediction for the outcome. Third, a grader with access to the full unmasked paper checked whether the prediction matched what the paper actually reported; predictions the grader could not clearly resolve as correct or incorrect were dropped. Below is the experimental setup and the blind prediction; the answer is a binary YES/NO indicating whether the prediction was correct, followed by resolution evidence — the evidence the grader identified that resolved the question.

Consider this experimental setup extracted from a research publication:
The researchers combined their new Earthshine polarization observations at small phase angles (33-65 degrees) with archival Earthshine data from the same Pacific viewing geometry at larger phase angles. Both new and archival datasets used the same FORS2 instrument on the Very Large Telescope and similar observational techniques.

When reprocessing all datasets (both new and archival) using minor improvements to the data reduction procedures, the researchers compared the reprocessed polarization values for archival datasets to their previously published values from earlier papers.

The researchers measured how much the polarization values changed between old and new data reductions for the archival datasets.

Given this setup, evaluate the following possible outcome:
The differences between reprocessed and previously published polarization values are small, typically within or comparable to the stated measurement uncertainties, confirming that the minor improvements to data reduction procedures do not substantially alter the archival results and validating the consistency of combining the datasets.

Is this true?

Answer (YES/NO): YES